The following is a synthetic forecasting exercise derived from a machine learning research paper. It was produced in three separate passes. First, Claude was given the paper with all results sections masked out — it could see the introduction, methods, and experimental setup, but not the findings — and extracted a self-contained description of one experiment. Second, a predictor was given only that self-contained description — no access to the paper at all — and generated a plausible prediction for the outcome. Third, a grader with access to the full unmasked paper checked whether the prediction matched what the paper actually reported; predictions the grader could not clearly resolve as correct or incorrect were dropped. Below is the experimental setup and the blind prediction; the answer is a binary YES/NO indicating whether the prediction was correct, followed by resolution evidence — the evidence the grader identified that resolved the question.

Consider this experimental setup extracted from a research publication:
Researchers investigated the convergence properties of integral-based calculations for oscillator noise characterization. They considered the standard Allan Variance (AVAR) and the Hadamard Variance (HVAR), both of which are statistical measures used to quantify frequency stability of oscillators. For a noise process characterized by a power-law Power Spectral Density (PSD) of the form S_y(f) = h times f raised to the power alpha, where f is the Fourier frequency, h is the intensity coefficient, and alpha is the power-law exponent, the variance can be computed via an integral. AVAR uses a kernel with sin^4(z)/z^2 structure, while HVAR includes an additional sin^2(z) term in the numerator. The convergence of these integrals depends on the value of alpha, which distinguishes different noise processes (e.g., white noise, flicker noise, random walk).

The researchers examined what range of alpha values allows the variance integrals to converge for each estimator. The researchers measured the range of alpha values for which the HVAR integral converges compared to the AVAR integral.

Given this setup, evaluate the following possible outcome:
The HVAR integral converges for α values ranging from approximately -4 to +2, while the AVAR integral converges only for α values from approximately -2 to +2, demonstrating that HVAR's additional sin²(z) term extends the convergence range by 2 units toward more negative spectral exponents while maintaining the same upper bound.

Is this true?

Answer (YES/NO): NO